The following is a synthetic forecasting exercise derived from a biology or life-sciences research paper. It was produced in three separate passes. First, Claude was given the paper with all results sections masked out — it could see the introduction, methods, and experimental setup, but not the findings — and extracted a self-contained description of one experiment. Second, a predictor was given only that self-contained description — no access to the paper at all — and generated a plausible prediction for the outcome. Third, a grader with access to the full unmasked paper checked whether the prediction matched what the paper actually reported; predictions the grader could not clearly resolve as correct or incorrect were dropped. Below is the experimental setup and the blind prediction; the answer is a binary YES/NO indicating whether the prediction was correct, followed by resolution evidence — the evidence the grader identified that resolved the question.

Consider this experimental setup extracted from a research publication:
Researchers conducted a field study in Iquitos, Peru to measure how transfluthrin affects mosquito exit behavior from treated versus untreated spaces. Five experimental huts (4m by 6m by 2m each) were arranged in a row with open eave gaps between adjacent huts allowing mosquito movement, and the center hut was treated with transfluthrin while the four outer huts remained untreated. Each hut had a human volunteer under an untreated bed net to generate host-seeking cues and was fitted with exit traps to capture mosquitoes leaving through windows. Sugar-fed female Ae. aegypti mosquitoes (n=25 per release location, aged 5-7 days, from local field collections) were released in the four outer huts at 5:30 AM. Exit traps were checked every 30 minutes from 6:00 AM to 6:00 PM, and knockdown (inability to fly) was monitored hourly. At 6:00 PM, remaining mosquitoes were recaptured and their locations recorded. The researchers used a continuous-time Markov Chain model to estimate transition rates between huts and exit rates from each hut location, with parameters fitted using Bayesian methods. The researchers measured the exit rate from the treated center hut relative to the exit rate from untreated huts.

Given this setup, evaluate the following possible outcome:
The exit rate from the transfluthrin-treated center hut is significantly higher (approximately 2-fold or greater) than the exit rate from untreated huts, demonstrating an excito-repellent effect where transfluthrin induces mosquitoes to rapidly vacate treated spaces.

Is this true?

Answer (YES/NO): NO